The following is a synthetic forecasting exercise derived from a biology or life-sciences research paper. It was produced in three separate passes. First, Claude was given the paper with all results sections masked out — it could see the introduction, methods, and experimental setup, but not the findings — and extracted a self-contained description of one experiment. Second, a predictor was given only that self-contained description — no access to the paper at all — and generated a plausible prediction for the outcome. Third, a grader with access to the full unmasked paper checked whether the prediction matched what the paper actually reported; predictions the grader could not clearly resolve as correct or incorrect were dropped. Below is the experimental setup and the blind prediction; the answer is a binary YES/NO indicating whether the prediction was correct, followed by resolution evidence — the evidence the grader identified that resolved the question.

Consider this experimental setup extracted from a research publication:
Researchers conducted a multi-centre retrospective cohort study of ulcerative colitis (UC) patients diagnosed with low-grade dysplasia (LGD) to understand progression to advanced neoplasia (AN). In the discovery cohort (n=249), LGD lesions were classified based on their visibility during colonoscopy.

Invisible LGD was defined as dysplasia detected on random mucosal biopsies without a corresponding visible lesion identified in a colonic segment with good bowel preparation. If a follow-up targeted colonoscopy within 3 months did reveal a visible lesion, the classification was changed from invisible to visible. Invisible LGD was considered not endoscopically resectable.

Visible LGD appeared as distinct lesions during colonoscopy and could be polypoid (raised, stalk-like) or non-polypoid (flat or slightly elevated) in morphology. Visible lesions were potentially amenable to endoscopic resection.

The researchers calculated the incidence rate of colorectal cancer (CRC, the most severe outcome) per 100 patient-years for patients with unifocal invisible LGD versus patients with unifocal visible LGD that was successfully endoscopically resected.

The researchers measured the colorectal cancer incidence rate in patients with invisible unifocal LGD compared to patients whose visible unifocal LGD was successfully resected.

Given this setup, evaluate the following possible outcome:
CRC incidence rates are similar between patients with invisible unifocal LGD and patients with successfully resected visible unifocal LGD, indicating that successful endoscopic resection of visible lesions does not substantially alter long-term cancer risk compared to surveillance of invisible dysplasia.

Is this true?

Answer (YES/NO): NO